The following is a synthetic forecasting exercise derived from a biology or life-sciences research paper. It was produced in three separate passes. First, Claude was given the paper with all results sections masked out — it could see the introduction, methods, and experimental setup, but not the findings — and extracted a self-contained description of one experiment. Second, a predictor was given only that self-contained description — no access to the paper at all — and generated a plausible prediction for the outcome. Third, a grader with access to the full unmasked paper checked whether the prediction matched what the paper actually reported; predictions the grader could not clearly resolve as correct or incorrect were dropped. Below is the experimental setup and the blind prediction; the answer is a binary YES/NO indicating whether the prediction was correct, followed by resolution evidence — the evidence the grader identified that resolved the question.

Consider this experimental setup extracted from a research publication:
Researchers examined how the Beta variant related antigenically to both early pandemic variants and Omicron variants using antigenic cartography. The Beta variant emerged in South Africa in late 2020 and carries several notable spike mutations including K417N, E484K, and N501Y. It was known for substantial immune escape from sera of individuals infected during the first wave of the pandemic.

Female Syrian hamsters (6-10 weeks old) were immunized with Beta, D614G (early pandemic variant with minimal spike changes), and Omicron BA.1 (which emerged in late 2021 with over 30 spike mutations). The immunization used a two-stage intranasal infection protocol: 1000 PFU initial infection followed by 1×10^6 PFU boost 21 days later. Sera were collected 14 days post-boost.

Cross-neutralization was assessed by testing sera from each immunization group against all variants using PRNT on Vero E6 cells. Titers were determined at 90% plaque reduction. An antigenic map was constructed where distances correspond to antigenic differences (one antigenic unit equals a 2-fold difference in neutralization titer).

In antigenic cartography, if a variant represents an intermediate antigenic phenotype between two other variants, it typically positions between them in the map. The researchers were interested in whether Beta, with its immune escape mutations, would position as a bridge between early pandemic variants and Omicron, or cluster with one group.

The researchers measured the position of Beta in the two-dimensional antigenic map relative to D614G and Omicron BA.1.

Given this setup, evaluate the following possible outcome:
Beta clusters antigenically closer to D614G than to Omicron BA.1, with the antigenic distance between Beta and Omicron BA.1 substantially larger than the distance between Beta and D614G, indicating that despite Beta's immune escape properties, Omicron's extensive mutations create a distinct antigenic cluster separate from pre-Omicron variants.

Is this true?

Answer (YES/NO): YES